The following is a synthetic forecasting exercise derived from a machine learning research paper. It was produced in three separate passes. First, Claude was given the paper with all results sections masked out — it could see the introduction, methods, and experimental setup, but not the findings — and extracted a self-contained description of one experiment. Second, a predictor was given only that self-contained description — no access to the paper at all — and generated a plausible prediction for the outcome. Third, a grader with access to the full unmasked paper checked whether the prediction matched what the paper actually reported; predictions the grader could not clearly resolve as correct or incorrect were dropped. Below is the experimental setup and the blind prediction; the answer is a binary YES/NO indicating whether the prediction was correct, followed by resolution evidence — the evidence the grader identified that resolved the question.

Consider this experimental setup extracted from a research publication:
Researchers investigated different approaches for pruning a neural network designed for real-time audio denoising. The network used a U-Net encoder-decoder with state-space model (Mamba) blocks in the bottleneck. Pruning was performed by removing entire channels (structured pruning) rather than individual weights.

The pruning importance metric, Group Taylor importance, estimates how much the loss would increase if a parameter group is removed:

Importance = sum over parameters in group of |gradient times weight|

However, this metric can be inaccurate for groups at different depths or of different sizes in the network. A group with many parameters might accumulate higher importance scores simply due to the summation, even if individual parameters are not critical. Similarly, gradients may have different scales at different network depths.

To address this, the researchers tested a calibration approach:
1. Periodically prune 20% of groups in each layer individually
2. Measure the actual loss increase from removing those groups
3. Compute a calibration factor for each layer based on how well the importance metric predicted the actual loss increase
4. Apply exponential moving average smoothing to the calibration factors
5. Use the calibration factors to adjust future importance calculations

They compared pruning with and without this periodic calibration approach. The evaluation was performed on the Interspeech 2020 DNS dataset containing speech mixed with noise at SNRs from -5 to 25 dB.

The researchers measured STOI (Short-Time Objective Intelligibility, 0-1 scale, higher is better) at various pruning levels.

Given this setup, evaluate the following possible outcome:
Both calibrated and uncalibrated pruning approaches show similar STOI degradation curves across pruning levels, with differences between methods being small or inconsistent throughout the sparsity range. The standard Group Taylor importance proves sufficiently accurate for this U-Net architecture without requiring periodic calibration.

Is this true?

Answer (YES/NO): NO